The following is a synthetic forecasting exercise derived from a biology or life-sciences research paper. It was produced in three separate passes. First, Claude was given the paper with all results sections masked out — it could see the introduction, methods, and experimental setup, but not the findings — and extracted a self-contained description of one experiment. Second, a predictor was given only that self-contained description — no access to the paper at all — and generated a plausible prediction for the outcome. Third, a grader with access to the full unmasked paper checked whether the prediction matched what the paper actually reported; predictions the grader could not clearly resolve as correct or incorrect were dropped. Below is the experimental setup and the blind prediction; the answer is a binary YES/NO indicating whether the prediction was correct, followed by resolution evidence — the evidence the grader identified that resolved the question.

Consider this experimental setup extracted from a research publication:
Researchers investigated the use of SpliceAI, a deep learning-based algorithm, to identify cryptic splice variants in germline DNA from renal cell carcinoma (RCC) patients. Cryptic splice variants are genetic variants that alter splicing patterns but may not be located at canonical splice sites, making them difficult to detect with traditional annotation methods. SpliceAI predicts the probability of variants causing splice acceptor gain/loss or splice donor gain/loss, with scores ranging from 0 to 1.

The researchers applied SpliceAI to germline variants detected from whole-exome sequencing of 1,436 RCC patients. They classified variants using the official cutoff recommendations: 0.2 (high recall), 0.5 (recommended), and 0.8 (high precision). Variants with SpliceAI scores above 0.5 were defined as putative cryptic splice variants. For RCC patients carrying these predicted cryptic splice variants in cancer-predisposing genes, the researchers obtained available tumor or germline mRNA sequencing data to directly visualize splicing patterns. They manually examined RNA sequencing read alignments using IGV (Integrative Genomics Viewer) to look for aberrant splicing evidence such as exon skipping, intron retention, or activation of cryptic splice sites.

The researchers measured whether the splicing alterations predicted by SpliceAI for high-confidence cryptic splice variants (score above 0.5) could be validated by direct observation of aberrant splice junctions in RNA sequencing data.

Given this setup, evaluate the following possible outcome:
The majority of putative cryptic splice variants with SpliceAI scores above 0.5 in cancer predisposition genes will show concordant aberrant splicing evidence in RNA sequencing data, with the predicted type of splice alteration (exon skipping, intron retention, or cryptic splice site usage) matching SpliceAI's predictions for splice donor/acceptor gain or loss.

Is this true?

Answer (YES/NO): NO